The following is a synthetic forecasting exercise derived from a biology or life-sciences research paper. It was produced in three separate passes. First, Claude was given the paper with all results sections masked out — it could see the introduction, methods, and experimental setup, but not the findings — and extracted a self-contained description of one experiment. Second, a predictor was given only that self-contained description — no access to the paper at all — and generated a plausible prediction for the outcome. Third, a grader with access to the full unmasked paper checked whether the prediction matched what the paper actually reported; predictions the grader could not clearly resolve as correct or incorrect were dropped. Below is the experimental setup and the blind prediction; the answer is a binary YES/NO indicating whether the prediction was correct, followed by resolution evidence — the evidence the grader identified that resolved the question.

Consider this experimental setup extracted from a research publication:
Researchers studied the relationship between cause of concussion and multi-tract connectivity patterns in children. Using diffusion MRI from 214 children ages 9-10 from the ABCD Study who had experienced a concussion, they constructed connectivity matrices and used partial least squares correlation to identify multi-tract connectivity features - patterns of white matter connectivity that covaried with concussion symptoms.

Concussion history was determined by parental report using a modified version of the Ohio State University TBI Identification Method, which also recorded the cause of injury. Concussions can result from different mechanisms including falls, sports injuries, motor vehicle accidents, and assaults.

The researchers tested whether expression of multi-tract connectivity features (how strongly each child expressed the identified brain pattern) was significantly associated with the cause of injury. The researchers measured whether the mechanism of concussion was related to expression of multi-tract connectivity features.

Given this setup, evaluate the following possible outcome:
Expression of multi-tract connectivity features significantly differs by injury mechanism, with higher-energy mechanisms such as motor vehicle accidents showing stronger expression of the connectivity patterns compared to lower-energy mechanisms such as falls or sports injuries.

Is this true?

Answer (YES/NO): NO